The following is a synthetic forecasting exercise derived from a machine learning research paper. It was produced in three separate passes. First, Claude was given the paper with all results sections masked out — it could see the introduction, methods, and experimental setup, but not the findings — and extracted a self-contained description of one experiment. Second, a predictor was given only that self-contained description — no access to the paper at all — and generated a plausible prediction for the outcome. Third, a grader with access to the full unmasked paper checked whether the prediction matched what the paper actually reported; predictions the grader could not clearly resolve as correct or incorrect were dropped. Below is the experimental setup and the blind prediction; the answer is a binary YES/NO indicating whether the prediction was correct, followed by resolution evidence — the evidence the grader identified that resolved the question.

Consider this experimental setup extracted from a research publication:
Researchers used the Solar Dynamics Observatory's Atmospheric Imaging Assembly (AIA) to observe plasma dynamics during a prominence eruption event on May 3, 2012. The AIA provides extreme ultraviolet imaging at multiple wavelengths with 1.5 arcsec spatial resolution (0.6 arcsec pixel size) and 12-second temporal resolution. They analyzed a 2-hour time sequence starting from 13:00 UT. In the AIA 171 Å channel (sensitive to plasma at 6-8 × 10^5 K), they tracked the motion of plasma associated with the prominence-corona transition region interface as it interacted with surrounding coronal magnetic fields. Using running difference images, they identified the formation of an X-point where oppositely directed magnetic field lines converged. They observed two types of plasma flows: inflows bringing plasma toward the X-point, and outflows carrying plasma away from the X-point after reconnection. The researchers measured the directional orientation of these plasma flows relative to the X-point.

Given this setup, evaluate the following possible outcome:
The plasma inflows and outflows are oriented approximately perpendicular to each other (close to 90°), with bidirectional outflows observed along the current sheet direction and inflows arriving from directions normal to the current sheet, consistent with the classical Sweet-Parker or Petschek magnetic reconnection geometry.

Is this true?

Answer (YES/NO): YES